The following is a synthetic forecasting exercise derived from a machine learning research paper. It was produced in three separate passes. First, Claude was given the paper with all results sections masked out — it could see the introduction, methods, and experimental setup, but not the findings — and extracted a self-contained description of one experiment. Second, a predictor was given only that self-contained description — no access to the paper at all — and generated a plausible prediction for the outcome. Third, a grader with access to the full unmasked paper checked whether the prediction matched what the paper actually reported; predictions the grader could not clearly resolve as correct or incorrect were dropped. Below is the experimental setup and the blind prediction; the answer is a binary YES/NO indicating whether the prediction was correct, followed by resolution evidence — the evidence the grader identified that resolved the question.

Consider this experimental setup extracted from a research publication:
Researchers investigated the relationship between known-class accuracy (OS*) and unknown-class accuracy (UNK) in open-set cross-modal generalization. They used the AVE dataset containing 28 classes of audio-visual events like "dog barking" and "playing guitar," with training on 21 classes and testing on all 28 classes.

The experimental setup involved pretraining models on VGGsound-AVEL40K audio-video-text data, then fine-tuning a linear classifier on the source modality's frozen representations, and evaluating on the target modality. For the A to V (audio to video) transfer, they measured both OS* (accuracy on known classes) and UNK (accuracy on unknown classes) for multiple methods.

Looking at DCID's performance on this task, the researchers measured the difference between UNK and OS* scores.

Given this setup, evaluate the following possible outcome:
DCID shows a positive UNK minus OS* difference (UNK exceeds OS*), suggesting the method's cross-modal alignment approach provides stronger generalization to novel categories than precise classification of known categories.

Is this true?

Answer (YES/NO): YES